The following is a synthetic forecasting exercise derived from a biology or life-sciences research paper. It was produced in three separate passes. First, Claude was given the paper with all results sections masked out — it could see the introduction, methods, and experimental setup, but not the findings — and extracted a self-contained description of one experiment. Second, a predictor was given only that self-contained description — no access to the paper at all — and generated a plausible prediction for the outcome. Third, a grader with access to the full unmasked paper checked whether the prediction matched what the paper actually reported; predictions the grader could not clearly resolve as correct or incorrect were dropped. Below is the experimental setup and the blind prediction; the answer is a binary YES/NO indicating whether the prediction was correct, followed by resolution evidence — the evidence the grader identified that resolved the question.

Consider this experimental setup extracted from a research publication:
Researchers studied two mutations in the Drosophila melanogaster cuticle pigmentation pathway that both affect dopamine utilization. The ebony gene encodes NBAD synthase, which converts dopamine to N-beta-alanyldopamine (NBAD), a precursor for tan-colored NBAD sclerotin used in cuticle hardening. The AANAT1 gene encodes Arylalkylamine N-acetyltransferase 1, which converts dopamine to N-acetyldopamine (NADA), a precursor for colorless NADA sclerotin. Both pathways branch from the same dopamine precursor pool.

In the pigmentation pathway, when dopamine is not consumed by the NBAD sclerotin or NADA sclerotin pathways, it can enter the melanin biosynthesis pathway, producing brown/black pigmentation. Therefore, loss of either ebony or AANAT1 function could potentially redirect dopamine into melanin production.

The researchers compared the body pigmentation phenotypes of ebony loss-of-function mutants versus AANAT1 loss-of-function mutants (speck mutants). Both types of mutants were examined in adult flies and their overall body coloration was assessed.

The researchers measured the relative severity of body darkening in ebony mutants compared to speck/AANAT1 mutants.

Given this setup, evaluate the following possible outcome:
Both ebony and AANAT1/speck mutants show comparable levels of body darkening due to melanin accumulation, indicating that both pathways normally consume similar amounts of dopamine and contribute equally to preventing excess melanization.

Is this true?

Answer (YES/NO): NO